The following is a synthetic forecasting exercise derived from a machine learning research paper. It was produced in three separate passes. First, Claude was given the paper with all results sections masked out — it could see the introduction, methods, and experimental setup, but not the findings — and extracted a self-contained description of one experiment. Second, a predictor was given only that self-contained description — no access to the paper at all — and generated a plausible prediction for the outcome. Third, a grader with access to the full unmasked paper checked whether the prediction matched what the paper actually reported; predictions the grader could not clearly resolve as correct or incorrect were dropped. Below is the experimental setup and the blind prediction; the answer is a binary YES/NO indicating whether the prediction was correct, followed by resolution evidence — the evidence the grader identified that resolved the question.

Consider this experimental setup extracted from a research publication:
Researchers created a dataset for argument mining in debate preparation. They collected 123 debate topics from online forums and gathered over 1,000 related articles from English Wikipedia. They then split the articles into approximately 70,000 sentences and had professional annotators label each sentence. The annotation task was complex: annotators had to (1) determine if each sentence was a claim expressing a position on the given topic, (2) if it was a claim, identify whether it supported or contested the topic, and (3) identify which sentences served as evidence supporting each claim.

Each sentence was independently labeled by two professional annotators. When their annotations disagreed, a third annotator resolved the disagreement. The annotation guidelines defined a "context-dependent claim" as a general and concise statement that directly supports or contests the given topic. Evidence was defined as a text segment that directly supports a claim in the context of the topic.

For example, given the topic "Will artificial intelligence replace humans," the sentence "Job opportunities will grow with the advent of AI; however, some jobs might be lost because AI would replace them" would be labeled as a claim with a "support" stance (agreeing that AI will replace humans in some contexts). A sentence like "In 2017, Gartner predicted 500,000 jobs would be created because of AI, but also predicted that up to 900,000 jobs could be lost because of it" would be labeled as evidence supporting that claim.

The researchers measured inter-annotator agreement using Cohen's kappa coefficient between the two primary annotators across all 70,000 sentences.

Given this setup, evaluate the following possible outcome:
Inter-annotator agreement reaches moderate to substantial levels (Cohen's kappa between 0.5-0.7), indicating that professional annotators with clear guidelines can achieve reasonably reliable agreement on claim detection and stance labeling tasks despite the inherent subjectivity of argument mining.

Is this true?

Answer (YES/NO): NO